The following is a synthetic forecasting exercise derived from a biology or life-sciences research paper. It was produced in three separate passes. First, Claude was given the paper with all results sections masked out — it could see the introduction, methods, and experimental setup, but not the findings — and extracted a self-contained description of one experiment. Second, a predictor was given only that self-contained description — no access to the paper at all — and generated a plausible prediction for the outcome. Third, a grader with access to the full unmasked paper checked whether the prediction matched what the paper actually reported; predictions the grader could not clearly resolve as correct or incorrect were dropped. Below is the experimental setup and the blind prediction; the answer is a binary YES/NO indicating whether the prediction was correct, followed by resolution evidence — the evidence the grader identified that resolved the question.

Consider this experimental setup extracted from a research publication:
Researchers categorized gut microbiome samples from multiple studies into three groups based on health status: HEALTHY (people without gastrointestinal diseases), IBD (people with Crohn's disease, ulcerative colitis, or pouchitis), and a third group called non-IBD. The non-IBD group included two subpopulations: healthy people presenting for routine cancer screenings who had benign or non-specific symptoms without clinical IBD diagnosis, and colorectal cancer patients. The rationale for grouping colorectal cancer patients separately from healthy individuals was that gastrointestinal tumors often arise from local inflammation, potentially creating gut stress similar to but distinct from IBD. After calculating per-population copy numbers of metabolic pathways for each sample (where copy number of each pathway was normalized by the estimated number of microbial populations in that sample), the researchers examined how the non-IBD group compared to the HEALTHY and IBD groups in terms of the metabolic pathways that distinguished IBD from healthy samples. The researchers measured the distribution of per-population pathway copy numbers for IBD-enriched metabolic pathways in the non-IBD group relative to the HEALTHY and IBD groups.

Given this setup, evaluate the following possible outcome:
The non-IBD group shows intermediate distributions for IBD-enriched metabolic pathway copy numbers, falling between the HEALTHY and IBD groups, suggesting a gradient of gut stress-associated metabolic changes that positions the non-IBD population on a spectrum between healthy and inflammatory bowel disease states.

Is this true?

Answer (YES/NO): YES